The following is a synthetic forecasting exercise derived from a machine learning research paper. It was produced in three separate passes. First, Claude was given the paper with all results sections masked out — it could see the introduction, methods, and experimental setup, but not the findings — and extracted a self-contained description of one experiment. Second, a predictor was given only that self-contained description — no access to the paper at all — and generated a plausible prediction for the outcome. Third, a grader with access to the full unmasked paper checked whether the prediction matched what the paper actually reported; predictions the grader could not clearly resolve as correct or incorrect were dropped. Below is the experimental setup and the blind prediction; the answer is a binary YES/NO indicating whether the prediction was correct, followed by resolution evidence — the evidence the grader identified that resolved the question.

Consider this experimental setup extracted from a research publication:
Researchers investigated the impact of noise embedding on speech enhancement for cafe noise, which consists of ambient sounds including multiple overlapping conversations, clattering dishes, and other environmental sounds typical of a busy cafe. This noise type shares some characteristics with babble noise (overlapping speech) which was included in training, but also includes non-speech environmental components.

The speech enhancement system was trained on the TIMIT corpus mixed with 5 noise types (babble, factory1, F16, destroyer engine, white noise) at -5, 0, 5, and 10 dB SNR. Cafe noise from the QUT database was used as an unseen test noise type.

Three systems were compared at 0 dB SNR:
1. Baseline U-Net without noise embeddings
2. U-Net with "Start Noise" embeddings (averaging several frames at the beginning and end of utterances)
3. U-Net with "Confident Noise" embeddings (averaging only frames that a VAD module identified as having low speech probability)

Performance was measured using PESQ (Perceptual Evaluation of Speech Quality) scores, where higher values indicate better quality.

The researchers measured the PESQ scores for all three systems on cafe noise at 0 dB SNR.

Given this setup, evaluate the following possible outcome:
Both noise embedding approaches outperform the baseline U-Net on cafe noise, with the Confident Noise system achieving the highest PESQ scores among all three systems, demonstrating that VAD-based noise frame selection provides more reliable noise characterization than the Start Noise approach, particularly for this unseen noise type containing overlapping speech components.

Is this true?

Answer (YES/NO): NO